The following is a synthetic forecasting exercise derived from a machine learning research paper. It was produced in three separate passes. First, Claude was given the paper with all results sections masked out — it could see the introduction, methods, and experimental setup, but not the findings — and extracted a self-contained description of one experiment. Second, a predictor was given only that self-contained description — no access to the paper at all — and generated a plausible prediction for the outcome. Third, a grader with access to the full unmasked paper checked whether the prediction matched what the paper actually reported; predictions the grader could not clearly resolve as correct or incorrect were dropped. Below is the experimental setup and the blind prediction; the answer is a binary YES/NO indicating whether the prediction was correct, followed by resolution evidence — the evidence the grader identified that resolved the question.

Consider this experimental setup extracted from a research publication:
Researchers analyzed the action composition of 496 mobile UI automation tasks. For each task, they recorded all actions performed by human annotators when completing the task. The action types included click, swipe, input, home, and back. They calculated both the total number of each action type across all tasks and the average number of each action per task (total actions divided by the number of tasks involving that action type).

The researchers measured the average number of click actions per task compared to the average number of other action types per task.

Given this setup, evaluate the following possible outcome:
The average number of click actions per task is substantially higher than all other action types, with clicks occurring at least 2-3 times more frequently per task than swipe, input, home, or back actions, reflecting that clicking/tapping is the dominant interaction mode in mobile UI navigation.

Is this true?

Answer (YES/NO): YES